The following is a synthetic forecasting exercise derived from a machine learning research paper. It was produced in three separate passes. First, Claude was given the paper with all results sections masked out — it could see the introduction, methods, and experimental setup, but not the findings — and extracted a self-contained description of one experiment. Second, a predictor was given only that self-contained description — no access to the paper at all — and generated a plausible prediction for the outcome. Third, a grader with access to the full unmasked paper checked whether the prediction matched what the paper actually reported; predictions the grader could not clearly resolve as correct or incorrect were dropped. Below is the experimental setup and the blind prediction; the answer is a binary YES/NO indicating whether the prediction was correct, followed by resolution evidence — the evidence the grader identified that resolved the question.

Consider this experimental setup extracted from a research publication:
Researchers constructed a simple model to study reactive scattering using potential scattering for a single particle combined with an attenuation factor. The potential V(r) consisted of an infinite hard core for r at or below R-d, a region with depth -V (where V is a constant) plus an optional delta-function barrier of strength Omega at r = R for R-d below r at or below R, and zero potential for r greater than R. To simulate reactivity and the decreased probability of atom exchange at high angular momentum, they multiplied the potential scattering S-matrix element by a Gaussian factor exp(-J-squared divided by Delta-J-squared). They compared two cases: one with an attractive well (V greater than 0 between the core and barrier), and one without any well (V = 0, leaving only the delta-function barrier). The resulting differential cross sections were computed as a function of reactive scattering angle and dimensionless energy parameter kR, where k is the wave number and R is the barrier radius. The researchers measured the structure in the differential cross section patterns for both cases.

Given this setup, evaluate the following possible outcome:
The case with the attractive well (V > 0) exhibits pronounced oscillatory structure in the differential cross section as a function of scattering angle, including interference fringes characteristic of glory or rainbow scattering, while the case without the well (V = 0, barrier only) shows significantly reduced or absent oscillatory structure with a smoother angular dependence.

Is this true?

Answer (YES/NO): NO